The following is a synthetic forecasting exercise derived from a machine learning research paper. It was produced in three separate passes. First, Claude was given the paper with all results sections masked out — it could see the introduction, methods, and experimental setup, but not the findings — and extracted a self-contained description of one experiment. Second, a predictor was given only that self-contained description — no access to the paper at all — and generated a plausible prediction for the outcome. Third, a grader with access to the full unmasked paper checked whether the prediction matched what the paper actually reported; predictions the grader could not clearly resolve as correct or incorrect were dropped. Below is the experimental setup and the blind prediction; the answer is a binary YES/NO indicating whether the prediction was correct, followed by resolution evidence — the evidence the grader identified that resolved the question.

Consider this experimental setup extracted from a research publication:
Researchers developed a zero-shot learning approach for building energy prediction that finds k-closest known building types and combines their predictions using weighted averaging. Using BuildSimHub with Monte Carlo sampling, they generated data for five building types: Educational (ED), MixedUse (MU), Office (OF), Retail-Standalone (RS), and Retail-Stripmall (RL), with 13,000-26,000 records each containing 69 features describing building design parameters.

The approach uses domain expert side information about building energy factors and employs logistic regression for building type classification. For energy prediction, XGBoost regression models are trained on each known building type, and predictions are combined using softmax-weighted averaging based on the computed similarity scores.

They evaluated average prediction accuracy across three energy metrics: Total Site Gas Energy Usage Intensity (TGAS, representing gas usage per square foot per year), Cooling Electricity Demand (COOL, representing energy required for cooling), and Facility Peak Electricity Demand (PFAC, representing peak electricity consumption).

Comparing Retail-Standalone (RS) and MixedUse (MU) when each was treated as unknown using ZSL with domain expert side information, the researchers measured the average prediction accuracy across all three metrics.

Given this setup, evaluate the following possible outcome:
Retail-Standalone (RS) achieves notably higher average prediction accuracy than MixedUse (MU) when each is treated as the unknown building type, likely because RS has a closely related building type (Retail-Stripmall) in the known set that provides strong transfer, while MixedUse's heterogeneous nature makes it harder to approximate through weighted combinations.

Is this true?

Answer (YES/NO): YES